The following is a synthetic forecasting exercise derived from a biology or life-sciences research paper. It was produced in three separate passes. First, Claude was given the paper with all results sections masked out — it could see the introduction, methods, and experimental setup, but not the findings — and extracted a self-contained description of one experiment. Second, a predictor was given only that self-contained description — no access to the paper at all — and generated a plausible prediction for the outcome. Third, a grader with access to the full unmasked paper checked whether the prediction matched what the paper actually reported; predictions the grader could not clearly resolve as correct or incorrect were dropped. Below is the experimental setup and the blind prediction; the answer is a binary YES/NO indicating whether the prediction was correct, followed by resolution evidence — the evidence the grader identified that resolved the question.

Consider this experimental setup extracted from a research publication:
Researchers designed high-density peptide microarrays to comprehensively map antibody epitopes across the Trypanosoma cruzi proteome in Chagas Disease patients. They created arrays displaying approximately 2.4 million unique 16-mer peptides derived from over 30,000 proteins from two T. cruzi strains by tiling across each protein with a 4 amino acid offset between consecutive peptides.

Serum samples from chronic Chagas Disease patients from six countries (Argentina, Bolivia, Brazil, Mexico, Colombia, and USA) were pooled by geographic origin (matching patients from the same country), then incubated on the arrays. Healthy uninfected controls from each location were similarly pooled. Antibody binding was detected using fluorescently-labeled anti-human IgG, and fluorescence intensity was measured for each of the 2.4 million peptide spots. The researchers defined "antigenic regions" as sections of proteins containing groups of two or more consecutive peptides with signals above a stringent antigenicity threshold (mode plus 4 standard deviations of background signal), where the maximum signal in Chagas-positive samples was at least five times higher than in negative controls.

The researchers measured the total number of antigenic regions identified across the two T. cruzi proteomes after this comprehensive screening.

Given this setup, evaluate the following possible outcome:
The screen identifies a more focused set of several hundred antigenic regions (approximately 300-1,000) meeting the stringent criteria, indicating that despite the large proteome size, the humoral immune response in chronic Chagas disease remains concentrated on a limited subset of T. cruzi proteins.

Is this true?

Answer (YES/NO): NO